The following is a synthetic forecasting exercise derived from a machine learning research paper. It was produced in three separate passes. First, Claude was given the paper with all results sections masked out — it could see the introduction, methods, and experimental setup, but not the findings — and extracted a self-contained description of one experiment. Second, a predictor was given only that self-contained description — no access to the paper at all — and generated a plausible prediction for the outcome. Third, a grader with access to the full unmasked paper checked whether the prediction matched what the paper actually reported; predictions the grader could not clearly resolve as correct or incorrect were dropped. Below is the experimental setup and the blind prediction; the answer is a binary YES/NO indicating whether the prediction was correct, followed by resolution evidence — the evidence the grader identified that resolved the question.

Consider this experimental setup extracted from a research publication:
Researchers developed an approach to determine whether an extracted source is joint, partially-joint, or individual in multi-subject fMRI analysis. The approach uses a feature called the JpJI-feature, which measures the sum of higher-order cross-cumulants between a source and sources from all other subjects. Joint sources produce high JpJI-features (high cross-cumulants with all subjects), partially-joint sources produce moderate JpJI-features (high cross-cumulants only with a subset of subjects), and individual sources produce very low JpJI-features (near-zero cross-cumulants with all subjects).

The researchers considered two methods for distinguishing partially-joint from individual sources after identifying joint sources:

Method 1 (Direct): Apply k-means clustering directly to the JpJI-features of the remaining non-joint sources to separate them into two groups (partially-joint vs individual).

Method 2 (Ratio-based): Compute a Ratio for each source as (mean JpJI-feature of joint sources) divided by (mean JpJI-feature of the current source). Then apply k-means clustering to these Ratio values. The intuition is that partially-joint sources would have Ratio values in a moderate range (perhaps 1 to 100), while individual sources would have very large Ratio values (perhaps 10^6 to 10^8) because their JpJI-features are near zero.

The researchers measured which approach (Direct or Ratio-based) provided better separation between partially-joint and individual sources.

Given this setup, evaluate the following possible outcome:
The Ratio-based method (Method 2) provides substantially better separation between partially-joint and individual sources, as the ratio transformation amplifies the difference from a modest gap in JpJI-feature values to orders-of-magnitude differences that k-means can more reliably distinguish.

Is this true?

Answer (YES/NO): YES